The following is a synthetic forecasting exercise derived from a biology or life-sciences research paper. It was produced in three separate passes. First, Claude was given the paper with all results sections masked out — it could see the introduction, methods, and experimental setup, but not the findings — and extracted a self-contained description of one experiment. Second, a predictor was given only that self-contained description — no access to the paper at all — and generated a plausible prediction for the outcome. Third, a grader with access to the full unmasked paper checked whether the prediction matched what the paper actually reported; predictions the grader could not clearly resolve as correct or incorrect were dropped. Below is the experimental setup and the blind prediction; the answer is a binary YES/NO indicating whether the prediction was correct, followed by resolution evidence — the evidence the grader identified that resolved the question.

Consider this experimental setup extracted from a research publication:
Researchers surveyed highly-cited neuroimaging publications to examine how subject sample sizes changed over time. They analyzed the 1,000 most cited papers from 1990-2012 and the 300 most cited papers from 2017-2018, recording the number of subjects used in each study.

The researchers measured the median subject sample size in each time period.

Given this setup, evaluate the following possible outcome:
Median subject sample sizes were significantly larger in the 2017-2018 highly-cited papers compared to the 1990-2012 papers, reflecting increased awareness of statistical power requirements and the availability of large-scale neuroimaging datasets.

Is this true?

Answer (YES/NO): NO